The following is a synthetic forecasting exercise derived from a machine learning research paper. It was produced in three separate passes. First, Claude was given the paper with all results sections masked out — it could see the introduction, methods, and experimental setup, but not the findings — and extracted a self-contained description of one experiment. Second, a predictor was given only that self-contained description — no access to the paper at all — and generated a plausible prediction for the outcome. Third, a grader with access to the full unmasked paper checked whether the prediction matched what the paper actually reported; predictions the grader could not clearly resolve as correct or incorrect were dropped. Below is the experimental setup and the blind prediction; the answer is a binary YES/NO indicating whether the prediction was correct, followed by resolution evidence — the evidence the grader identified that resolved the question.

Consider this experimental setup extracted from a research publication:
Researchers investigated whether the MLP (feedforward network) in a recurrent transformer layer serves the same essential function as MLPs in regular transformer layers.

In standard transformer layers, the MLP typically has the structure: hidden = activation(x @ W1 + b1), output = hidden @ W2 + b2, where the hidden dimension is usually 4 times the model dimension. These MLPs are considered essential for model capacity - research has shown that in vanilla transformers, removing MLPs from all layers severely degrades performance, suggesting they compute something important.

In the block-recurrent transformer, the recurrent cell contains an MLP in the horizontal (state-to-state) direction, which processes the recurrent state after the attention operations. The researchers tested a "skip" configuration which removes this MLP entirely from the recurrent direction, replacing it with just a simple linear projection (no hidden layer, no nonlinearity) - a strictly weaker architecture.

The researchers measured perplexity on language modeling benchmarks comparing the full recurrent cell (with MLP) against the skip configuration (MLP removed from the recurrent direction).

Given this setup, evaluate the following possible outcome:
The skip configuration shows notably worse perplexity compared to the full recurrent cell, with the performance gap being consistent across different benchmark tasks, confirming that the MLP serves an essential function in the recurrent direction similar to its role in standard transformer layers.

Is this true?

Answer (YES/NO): NO